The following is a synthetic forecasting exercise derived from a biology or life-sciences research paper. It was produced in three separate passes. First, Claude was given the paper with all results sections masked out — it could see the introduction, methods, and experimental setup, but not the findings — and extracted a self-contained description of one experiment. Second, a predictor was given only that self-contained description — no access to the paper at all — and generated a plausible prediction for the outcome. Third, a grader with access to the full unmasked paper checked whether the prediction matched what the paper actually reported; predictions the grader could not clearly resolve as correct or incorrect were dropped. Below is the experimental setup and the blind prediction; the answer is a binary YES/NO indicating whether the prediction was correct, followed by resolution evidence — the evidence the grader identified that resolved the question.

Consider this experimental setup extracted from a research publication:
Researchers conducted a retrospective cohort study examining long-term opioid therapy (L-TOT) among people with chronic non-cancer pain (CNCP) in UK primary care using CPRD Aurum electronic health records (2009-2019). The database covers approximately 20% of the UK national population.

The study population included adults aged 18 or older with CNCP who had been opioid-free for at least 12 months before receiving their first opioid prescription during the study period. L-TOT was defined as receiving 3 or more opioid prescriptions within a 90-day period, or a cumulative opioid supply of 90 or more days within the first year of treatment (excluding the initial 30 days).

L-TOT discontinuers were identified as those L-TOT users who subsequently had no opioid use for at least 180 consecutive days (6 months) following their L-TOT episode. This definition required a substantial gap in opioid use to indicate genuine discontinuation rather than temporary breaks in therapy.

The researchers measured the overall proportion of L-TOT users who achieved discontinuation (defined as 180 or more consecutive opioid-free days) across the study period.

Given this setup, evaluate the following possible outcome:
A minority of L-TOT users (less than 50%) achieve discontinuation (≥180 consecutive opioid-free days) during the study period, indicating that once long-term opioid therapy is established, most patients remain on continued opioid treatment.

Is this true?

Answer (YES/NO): YES